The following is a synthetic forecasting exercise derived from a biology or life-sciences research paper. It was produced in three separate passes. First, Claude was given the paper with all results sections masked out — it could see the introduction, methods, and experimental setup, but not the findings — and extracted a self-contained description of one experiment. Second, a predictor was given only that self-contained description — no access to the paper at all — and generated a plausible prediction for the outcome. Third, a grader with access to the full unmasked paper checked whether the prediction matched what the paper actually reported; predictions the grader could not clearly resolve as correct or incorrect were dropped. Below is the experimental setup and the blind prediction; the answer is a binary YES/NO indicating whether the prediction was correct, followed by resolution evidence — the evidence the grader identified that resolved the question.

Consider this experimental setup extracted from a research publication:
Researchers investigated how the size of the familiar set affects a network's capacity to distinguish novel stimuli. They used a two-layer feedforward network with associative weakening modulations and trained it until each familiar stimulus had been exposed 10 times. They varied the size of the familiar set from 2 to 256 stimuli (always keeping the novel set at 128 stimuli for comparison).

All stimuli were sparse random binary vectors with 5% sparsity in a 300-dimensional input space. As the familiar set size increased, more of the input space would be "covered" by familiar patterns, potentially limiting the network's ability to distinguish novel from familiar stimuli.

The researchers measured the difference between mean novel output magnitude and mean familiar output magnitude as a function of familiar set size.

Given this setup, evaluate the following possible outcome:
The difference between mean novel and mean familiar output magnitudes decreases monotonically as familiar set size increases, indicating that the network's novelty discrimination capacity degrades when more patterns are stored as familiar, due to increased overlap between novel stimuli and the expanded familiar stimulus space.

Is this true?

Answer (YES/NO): YES